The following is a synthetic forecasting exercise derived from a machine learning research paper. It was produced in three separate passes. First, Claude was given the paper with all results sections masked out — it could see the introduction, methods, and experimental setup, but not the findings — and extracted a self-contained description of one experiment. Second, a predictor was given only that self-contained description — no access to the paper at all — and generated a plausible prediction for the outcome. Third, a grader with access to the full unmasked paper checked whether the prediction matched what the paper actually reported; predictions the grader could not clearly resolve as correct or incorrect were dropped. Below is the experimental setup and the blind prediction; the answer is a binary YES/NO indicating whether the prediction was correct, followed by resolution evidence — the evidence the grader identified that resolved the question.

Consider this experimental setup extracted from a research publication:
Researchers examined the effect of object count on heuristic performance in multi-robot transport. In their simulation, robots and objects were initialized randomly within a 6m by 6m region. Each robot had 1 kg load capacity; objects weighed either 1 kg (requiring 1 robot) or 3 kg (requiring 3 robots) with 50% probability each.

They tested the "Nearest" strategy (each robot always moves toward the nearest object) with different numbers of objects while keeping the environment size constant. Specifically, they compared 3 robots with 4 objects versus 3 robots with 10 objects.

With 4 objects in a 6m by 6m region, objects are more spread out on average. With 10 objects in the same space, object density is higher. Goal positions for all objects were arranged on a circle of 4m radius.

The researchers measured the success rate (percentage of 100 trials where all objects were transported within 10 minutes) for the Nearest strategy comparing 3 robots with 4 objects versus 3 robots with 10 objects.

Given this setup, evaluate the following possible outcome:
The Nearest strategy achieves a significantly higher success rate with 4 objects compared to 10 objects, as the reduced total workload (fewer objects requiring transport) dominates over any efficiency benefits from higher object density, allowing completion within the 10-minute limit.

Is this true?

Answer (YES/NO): YES